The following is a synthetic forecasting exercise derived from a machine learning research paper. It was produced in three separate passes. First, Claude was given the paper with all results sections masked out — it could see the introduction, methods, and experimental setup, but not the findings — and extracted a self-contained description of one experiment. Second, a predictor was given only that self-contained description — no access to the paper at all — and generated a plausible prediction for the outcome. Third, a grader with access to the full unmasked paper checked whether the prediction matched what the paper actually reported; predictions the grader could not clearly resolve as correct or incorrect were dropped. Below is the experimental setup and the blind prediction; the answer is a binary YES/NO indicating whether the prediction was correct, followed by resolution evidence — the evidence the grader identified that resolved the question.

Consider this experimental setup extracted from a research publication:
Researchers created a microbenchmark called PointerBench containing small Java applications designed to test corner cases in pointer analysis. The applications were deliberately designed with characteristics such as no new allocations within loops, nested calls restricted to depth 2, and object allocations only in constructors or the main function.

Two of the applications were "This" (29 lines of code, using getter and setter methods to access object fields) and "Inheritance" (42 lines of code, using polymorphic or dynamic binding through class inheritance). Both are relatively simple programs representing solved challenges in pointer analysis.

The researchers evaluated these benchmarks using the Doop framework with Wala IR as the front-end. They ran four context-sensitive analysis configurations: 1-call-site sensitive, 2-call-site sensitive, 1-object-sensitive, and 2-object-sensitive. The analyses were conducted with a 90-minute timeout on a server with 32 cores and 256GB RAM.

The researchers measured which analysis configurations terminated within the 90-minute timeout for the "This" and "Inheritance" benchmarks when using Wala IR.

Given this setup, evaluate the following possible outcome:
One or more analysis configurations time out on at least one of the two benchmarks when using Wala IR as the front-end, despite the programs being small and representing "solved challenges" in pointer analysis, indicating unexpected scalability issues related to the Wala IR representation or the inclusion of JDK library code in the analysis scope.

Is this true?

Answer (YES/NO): YES